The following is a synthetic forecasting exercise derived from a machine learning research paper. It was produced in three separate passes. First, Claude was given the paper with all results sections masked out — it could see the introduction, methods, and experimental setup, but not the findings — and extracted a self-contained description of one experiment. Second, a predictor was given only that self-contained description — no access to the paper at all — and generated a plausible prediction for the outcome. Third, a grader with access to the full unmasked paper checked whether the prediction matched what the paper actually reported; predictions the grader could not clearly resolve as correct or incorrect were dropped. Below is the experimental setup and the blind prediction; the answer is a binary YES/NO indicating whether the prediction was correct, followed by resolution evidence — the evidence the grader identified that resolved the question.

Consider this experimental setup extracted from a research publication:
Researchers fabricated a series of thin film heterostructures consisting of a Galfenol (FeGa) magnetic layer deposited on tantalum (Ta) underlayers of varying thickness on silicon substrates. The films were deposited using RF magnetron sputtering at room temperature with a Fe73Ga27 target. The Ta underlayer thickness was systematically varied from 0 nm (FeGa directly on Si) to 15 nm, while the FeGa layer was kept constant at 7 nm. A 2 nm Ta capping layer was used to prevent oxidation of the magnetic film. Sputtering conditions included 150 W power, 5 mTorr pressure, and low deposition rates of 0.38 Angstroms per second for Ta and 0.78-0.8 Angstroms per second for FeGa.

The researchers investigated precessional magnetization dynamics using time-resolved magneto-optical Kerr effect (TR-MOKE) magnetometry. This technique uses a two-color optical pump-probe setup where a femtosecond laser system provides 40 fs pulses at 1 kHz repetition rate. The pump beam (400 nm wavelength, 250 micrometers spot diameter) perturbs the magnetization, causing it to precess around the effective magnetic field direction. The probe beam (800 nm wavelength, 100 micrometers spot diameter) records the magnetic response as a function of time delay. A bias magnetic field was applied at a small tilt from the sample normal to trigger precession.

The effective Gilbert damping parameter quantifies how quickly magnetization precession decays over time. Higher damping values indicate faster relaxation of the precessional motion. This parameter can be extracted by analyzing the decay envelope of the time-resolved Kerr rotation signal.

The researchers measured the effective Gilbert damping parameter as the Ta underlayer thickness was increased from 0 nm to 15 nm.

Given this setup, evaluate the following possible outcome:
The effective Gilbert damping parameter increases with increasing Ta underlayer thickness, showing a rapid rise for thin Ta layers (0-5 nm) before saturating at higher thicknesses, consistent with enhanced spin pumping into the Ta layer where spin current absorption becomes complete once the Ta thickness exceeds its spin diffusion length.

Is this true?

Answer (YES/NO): NO